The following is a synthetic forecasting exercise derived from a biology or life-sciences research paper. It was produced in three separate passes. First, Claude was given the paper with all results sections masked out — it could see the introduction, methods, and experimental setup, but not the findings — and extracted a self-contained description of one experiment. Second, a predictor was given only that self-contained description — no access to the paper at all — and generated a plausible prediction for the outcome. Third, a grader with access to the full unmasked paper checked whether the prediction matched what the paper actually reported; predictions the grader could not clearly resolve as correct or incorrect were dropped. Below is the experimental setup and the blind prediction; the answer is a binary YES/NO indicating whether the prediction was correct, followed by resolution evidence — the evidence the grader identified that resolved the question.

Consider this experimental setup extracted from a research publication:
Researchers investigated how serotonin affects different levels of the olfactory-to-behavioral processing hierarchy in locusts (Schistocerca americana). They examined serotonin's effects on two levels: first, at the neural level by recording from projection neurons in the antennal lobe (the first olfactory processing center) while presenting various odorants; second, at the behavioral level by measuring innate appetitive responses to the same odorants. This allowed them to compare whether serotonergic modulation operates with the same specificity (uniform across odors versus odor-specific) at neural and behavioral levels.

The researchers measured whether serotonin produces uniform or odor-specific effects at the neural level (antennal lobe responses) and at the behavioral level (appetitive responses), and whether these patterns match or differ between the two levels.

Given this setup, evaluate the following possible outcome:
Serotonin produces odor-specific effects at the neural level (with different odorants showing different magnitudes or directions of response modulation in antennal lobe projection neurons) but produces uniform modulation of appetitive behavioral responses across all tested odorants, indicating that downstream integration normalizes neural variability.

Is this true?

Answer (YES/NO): NO